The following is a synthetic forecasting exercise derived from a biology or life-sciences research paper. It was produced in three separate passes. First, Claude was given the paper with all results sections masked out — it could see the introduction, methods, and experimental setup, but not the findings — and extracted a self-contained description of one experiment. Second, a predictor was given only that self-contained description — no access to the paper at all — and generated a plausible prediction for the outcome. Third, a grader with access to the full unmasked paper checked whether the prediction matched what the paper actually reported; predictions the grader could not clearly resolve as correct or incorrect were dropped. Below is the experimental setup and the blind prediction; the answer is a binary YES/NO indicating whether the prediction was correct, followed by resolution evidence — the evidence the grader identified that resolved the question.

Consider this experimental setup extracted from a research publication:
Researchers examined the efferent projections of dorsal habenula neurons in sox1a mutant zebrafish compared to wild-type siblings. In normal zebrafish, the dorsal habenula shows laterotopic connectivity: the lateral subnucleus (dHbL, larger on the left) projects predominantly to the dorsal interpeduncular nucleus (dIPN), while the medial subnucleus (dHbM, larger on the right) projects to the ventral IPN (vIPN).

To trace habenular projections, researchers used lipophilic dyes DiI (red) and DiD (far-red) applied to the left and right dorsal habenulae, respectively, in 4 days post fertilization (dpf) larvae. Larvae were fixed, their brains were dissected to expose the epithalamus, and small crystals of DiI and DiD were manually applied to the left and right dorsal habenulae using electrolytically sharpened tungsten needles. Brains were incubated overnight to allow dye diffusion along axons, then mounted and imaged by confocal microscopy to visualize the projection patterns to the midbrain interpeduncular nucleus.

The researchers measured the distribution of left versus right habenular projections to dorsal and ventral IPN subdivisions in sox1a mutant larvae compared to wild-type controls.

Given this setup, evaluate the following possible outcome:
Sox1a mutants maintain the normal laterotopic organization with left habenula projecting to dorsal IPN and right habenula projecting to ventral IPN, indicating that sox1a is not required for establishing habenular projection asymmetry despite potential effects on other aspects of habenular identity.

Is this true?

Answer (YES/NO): NO